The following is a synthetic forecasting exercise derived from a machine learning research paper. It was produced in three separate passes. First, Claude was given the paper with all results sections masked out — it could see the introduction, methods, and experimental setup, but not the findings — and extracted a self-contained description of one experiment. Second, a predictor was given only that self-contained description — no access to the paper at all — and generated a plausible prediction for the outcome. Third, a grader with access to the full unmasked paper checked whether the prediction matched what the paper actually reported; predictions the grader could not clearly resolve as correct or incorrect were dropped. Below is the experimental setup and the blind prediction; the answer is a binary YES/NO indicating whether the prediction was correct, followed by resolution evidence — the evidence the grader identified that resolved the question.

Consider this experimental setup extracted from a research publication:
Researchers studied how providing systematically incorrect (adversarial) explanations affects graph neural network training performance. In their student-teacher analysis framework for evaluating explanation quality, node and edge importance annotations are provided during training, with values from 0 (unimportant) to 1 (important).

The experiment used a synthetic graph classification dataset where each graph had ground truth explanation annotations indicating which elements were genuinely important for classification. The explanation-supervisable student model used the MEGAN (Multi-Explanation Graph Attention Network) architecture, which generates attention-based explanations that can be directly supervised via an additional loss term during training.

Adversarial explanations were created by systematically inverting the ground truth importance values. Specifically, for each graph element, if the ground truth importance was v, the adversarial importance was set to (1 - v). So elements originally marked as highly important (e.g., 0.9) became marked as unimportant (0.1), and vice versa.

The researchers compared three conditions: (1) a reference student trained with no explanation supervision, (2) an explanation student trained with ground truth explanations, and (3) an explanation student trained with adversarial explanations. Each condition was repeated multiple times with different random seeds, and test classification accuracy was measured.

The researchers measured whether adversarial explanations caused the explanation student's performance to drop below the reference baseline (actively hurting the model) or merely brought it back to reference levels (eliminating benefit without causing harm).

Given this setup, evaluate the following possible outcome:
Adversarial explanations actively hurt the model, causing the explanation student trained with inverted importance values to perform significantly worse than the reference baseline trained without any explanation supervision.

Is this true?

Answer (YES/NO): YES